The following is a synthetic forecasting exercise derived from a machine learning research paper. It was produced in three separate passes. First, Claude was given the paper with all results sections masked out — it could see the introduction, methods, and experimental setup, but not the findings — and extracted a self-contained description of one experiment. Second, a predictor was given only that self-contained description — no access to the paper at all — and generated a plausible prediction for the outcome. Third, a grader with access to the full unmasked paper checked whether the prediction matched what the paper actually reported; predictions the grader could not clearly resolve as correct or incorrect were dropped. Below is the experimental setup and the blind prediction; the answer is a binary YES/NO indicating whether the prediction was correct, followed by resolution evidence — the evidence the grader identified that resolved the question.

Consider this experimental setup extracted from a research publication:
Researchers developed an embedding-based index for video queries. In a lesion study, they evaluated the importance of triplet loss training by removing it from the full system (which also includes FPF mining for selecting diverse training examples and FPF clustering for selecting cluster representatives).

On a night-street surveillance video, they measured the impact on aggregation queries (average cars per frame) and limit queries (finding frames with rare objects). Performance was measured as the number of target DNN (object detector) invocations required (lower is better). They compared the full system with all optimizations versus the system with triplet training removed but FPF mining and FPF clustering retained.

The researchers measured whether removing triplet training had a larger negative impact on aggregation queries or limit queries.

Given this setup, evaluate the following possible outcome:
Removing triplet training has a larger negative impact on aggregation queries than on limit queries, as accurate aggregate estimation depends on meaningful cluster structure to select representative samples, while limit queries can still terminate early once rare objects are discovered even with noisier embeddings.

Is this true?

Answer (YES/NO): YES